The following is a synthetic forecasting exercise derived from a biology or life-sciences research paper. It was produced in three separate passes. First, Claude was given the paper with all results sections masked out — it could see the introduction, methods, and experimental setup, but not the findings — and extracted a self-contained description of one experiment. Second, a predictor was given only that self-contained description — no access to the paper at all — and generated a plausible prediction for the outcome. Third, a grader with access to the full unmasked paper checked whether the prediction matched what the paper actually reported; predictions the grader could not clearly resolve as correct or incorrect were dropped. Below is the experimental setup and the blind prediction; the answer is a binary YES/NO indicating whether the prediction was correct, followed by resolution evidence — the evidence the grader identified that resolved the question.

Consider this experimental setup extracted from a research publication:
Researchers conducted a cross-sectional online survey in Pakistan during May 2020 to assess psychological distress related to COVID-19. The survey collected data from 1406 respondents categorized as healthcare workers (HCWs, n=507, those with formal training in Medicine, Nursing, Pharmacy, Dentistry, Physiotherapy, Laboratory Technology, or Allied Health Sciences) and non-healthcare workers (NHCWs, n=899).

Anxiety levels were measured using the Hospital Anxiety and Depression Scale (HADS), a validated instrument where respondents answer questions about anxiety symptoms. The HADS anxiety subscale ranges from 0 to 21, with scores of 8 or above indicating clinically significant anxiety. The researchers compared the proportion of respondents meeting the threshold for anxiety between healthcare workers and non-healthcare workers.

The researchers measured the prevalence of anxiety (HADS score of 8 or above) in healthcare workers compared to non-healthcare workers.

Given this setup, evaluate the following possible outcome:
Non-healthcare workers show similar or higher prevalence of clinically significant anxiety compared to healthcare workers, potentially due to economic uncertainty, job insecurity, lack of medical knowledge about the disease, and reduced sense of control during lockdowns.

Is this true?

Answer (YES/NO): YES